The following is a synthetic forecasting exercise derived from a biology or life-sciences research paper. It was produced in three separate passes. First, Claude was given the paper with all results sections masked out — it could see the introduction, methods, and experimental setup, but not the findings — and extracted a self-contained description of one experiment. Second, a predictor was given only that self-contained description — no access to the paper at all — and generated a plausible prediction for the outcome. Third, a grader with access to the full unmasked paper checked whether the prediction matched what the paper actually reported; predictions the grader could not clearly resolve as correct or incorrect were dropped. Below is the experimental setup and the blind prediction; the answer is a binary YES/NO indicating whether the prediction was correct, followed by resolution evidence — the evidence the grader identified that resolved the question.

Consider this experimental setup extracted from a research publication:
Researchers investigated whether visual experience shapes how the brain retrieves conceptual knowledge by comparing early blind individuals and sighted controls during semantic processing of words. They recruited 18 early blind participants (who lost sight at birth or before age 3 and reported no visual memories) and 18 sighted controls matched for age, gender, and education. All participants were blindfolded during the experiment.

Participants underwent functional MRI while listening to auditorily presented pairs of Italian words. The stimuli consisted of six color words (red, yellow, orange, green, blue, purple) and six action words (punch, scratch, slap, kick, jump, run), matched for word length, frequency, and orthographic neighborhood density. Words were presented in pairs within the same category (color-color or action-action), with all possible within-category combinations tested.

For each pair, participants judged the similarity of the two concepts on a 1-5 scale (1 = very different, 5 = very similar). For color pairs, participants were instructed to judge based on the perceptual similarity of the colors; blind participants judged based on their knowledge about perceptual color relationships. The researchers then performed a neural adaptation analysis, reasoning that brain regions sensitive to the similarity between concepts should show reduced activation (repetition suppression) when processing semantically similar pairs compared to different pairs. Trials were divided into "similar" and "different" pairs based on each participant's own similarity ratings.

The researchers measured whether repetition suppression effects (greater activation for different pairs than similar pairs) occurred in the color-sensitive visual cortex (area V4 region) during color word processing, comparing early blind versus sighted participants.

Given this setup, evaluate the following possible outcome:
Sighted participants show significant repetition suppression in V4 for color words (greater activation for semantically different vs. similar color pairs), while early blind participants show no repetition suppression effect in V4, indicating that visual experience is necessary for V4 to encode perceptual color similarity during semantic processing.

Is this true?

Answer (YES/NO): YES